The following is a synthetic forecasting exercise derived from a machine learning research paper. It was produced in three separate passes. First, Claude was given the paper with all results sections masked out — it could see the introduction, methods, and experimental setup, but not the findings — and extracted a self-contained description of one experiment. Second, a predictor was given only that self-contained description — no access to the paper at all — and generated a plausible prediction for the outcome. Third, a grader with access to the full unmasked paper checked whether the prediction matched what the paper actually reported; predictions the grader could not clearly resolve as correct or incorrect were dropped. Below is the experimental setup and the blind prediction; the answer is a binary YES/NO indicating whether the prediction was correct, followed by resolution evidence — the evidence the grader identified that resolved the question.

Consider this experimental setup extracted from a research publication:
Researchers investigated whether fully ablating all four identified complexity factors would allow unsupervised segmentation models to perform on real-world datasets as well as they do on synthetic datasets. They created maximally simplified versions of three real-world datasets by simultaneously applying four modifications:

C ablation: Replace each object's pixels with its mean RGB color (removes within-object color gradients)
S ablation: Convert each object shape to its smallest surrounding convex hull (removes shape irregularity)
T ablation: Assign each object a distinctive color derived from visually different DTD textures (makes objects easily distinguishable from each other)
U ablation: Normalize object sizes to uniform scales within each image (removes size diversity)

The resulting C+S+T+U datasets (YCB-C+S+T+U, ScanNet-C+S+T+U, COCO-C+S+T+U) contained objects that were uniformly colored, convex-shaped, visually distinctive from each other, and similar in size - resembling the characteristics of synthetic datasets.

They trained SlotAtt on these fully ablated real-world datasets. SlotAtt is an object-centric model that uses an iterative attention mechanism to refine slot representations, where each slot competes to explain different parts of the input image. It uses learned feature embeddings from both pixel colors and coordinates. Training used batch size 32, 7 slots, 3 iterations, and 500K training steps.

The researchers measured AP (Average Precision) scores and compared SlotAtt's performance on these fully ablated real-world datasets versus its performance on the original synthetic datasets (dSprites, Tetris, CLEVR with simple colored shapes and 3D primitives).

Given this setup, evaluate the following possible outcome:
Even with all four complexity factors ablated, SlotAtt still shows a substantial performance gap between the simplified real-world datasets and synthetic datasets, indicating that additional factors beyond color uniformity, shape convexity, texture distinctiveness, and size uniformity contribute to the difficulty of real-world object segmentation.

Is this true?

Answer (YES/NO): NO